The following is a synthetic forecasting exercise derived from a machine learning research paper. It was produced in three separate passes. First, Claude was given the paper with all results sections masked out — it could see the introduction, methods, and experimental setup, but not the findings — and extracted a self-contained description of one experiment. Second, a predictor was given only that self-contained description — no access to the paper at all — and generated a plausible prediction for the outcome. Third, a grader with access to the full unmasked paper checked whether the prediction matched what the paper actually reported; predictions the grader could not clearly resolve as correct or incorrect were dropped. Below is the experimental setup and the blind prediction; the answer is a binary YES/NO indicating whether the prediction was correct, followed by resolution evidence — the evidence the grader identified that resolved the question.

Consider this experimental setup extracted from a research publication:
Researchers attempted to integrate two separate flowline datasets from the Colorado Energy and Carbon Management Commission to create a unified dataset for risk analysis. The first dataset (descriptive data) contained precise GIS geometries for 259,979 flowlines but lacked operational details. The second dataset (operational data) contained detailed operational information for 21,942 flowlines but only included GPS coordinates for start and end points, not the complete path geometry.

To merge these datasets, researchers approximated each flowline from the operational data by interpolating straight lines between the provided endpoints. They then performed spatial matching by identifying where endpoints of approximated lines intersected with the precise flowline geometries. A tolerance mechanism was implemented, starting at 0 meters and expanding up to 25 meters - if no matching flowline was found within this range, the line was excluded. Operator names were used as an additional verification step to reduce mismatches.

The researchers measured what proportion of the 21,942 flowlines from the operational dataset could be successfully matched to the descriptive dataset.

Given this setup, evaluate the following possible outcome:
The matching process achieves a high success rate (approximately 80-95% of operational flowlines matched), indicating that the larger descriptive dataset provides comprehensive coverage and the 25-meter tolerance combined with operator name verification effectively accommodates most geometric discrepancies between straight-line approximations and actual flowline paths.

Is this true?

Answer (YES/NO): NO